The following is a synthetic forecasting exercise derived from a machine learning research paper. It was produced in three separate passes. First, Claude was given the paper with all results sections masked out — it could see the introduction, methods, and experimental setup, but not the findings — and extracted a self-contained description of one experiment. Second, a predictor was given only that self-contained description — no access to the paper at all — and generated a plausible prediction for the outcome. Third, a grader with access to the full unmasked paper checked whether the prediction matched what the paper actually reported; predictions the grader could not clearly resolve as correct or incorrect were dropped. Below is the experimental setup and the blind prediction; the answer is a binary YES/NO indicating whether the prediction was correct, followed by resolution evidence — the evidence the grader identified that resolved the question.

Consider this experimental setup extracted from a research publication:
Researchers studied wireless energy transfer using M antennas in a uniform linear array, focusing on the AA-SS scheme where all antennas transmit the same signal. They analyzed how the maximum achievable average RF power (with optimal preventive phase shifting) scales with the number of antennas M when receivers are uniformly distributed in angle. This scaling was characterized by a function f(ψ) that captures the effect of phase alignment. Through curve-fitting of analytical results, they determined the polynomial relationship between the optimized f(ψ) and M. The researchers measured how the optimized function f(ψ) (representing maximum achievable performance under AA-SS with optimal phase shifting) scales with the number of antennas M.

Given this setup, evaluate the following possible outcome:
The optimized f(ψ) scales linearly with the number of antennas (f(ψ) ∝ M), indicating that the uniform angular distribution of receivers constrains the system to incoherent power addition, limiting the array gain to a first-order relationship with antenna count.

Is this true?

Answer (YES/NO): NO